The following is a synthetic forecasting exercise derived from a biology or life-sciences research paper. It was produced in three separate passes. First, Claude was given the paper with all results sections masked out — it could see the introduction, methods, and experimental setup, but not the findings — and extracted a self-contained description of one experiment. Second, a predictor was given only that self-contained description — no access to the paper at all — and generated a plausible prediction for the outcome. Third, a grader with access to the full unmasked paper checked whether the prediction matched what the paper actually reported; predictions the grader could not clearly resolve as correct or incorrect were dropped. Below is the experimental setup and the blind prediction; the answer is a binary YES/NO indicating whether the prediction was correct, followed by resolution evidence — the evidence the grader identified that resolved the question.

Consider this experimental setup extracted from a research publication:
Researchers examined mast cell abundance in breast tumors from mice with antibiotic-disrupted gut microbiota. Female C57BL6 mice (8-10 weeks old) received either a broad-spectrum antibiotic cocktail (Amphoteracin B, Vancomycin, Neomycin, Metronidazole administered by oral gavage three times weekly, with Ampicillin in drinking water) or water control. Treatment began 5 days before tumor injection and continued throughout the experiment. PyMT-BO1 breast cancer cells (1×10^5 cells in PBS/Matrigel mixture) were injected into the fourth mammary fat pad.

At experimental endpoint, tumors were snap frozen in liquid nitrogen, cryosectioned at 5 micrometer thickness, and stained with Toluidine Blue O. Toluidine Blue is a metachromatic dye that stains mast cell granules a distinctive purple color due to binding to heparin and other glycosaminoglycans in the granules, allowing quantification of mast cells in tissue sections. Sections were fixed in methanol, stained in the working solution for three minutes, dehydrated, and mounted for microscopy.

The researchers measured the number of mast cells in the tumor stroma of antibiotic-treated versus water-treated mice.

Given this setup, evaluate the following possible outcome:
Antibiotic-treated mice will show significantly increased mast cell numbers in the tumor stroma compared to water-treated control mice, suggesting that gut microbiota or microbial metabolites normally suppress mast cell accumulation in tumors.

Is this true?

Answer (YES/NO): YES